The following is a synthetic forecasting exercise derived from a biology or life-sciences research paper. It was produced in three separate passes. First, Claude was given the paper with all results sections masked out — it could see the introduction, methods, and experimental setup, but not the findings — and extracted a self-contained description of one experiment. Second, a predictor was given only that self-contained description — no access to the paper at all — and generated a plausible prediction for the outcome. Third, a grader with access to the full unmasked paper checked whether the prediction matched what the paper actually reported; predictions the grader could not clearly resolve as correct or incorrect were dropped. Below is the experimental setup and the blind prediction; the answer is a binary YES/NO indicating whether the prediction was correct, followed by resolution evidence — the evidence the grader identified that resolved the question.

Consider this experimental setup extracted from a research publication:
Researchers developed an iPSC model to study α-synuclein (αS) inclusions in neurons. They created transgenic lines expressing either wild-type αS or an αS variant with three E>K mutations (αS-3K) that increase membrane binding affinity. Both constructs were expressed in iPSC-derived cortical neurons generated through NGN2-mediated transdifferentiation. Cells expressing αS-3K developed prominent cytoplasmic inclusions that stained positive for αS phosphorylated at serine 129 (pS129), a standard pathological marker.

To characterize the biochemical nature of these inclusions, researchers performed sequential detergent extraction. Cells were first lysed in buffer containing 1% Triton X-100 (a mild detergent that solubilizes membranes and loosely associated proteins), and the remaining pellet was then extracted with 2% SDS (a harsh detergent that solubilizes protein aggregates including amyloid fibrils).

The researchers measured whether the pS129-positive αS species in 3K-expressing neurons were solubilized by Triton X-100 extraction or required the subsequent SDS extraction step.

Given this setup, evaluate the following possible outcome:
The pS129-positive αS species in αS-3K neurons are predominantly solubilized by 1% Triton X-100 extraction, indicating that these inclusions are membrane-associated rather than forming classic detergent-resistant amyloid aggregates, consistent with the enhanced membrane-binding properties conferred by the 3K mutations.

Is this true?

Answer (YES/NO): YES